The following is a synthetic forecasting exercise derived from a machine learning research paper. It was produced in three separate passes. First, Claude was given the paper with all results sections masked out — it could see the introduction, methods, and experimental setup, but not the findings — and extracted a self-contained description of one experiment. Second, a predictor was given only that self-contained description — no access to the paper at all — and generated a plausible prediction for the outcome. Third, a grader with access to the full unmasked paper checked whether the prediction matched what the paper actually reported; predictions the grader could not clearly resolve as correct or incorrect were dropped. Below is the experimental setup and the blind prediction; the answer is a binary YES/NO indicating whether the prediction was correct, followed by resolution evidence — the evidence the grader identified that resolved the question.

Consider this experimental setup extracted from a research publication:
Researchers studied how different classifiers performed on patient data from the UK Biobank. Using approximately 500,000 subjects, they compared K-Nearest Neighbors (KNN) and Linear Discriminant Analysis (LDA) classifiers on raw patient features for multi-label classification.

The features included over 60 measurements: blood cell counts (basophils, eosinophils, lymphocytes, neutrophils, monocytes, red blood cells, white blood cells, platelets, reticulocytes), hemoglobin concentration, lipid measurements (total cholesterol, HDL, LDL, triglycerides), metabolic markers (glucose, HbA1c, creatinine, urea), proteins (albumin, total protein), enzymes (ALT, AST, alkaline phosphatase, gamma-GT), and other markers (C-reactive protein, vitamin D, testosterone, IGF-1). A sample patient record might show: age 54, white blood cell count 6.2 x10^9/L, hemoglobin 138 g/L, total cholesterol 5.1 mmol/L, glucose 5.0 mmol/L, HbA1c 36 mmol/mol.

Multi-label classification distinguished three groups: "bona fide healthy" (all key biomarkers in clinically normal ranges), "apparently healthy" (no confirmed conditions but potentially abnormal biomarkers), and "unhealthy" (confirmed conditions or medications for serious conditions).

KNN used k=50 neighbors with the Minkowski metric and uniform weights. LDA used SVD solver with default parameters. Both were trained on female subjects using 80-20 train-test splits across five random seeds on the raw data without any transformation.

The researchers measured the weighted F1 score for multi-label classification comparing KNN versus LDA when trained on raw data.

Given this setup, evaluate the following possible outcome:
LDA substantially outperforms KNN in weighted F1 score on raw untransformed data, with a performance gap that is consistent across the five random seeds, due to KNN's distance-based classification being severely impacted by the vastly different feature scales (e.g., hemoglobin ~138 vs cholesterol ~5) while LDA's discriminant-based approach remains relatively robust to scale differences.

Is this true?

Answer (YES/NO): NO